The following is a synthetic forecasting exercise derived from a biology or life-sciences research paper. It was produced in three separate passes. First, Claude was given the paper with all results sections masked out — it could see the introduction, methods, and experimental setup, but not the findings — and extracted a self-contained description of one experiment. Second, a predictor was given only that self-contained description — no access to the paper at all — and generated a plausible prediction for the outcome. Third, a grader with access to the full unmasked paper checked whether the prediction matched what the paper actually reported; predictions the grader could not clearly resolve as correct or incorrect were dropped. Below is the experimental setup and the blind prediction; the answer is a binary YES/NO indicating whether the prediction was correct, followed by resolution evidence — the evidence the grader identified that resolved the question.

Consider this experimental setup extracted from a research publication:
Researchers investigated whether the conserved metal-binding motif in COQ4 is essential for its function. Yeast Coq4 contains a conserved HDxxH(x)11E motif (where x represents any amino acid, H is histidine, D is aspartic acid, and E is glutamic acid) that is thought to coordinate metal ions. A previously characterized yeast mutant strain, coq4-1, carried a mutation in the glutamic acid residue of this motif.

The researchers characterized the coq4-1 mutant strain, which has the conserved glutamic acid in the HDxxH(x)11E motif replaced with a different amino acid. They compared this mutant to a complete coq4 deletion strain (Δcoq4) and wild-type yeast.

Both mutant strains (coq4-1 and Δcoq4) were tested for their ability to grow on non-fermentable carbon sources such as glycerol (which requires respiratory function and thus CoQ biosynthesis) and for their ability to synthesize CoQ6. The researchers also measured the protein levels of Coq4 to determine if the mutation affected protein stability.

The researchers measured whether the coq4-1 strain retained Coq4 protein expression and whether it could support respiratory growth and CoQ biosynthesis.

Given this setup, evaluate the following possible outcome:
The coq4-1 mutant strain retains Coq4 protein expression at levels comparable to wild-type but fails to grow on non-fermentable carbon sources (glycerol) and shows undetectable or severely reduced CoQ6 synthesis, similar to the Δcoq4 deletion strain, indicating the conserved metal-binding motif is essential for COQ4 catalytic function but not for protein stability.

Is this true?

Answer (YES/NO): YES